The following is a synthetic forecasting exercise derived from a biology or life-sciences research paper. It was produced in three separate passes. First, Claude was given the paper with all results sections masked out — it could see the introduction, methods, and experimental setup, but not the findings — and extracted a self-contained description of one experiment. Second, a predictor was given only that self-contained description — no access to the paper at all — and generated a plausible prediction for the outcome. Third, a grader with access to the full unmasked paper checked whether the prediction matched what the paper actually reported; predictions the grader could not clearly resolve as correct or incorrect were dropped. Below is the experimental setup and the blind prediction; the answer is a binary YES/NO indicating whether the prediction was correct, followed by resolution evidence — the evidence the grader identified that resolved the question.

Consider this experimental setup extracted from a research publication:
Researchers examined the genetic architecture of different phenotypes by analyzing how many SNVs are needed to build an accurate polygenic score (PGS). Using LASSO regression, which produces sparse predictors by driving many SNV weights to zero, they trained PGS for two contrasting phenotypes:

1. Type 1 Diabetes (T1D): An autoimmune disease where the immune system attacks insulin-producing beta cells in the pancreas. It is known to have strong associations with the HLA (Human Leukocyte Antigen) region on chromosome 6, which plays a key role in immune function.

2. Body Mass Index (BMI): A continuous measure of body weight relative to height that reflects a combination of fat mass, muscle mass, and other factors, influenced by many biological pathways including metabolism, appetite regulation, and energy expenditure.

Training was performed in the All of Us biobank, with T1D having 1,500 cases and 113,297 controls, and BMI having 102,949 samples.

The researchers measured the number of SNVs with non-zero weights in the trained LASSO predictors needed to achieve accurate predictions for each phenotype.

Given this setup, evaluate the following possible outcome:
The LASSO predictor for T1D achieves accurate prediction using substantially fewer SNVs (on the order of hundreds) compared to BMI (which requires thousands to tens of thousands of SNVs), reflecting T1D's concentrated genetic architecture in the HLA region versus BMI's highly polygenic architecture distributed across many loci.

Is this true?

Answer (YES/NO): YES